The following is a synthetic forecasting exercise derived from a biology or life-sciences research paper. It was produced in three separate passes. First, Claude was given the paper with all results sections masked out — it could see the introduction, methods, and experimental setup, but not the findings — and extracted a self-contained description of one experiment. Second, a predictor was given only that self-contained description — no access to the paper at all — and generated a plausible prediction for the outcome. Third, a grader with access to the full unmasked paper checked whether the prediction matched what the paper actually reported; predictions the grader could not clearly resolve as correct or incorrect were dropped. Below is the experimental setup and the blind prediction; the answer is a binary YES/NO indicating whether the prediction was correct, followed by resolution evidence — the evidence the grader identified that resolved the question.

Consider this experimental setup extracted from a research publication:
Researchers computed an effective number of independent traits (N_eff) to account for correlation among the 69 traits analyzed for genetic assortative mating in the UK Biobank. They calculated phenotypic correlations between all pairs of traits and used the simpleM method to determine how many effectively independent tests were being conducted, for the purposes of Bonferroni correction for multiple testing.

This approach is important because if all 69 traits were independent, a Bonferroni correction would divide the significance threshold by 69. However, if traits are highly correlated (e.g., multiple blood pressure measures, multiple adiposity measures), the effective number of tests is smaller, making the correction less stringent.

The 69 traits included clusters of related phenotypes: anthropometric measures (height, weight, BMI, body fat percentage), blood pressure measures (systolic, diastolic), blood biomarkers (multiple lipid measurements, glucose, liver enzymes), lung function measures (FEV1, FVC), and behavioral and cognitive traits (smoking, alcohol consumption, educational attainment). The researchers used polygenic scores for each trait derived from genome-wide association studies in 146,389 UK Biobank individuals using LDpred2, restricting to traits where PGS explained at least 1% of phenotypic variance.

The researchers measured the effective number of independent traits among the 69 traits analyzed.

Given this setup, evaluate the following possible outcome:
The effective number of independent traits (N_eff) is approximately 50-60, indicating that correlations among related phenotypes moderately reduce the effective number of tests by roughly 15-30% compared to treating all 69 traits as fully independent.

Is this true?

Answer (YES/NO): YES